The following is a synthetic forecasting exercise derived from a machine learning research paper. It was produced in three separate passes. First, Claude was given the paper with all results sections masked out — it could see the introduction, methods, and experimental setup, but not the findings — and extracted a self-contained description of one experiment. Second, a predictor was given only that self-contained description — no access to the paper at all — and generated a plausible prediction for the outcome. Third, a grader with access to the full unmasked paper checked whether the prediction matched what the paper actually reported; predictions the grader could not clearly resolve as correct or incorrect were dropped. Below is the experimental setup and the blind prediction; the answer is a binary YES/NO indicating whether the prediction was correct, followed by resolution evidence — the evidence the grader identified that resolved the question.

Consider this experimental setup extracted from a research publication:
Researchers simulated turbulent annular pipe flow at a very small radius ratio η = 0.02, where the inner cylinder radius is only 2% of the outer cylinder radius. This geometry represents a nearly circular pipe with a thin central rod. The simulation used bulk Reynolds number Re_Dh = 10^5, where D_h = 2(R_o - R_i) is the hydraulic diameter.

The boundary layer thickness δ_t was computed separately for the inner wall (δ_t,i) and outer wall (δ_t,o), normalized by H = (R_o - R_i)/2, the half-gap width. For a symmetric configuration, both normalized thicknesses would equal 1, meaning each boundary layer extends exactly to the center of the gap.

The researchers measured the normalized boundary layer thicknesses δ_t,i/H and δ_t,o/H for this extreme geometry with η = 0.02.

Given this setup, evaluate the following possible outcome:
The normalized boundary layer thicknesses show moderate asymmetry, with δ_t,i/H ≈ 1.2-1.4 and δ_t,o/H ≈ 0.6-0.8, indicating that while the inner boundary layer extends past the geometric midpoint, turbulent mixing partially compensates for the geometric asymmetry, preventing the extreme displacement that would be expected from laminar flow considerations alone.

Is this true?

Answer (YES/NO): NO